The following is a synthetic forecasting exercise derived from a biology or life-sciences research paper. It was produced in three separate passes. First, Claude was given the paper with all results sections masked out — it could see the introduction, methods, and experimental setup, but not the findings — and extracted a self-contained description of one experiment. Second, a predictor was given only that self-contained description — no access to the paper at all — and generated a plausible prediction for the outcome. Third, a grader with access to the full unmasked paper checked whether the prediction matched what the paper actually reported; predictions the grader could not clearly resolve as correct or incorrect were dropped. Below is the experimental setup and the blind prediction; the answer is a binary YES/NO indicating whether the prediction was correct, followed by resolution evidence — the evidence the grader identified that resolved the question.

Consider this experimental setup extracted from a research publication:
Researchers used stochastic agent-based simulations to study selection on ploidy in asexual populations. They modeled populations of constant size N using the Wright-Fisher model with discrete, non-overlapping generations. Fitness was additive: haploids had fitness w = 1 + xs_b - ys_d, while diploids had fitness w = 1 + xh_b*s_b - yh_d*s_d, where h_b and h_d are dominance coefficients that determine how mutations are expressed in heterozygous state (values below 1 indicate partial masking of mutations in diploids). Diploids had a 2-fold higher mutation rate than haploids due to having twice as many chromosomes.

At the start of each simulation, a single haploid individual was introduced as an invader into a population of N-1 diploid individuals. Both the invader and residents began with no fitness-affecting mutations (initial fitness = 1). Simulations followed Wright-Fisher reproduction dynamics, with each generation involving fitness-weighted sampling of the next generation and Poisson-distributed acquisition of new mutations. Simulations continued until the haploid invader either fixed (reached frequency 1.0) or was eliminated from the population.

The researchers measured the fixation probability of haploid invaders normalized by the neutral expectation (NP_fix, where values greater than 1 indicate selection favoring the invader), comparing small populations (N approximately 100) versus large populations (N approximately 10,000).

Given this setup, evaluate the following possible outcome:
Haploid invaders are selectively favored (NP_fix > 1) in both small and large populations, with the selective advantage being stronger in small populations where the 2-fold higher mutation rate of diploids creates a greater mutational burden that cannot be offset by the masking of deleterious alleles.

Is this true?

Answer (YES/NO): NO